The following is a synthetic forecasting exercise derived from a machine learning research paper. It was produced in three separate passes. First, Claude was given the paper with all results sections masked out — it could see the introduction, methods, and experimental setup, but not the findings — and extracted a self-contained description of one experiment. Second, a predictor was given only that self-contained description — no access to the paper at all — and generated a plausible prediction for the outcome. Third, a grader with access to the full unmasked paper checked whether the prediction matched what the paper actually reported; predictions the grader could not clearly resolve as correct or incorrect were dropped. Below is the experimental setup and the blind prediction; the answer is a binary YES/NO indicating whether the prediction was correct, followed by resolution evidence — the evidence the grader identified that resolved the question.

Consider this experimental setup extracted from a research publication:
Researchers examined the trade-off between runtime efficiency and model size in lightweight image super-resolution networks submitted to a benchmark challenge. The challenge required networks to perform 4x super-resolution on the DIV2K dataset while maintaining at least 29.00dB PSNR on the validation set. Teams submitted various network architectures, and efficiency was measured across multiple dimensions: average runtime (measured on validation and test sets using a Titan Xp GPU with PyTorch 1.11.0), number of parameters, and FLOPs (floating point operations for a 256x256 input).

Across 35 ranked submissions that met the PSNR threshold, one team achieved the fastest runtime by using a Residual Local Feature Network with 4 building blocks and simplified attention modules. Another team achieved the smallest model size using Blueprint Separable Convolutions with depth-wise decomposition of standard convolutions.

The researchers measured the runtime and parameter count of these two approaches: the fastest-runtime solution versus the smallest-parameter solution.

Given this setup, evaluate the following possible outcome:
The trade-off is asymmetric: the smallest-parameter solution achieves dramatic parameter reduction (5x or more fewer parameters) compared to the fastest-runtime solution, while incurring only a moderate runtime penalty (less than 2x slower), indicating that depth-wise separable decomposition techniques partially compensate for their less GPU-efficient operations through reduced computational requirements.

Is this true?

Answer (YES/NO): NO